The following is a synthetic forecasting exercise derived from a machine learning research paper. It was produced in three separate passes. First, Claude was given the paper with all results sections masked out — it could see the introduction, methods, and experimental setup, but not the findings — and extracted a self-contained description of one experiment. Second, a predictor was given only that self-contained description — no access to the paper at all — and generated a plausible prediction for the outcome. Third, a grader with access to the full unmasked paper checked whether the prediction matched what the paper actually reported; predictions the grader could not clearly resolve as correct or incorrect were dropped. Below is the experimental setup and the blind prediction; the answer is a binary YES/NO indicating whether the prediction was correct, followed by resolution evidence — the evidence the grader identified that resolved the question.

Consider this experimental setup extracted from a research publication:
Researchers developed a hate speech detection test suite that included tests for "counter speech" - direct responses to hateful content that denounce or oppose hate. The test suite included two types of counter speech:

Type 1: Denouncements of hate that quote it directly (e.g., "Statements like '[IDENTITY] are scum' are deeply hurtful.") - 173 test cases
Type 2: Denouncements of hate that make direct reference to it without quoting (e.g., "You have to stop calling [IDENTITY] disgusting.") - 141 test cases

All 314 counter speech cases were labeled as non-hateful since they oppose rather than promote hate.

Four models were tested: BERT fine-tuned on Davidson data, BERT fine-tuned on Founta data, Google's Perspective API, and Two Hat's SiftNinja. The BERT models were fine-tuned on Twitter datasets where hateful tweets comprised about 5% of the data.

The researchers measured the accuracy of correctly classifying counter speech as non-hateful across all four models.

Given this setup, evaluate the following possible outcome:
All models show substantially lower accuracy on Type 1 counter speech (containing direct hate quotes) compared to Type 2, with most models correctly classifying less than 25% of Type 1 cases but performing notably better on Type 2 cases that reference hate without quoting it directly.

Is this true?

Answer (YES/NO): NO